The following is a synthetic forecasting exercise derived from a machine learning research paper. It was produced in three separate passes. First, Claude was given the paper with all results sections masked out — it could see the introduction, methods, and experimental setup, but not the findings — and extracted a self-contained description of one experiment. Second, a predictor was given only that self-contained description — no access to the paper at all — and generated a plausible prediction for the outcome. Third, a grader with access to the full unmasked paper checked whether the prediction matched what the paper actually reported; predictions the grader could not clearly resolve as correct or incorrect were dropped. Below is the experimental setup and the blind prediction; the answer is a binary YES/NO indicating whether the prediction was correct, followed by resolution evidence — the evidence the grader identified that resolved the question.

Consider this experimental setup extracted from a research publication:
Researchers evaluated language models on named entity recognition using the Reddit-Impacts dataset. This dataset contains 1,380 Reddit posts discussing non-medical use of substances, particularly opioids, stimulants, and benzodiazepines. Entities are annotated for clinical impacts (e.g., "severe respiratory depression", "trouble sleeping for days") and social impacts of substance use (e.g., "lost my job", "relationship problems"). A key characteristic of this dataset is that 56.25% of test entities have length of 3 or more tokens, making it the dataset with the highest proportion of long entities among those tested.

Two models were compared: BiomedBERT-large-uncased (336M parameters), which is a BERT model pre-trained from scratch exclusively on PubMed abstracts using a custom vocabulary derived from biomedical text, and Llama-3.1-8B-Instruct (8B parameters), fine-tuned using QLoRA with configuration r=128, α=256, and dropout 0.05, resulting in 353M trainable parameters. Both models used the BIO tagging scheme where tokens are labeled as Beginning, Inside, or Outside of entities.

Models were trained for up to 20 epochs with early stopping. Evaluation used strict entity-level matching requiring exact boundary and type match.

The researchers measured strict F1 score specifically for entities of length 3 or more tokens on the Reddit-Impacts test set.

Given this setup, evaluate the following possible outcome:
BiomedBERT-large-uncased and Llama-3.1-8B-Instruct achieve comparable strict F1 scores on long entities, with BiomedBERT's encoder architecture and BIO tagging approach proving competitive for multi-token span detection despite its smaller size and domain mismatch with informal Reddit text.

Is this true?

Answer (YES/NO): NO